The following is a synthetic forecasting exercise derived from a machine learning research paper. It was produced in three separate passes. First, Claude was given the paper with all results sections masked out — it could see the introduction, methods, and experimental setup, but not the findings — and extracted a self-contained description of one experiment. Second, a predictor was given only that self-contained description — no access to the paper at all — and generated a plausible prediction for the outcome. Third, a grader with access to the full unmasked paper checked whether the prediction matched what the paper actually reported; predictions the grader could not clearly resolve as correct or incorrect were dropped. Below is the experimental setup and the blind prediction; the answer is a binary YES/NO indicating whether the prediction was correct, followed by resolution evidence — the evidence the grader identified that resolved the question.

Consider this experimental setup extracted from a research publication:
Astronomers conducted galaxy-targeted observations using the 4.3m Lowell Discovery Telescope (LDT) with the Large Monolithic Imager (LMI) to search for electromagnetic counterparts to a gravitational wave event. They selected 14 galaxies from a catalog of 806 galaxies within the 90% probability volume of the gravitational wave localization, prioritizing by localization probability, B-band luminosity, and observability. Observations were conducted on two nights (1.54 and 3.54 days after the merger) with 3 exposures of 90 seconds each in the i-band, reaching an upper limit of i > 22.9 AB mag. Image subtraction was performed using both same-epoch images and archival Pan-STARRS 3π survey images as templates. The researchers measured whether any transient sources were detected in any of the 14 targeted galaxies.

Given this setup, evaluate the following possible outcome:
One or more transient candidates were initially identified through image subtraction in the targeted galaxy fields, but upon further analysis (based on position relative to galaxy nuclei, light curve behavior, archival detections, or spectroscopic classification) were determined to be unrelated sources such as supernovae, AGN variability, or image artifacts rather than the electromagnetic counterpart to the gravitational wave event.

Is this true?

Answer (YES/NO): NO